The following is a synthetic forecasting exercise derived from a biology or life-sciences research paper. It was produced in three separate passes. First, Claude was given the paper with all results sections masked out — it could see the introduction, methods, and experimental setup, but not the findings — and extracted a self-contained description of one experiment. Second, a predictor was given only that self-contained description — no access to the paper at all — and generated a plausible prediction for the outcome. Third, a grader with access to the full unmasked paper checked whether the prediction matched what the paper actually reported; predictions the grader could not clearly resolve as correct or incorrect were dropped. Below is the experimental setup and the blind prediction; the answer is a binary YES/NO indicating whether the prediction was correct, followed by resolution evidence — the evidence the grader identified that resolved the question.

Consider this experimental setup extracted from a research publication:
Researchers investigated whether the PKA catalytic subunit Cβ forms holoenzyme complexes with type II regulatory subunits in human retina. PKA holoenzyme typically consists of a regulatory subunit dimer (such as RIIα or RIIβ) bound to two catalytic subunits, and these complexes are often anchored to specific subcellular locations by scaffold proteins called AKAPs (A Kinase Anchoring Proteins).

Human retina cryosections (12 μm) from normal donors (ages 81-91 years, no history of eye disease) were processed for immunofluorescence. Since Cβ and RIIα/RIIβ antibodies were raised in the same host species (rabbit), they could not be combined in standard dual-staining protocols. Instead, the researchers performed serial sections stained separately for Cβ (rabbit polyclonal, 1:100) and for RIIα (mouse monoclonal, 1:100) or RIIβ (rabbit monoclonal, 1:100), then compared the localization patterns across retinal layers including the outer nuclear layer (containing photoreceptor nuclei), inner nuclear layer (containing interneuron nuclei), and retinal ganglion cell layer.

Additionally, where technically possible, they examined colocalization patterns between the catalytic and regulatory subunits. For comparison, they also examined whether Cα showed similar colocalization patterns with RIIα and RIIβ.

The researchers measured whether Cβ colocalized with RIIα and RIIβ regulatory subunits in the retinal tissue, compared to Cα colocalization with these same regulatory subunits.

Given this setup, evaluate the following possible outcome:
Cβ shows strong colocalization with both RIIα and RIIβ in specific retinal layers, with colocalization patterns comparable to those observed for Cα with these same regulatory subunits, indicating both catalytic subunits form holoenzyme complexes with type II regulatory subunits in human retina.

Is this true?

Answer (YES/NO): NO